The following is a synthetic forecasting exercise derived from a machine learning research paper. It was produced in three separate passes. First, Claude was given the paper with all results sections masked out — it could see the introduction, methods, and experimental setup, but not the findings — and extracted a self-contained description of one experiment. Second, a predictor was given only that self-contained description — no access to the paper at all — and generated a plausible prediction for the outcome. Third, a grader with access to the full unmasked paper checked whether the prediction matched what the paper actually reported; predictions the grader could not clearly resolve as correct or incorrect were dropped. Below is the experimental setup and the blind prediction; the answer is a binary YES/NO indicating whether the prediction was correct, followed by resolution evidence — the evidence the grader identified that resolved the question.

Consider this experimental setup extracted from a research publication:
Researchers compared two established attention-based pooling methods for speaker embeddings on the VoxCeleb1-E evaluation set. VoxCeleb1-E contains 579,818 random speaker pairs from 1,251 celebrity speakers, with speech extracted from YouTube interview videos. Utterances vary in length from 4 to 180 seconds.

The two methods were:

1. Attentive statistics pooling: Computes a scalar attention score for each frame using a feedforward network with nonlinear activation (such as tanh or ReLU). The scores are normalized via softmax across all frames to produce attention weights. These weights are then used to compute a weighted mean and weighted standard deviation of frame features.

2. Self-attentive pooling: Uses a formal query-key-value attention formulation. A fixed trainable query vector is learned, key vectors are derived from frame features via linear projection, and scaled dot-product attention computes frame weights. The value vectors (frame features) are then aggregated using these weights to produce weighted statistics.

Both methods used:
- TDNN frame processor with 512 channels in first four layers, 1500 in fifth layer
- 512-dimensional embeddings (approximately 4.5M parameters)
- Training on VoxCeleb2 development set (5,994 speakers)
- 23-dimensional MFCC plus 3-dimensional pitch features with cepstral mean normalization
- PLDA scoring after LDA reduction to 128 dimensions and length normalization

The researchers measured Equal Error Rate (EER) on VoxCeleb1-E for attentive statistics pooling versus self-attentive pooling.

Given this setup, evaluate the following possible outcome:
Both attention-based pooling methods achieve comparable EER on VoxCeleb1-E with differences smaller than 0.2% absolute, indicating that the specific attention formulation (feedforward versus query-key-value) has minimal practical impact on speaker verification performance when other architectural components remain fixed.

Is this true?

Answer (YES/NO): YES